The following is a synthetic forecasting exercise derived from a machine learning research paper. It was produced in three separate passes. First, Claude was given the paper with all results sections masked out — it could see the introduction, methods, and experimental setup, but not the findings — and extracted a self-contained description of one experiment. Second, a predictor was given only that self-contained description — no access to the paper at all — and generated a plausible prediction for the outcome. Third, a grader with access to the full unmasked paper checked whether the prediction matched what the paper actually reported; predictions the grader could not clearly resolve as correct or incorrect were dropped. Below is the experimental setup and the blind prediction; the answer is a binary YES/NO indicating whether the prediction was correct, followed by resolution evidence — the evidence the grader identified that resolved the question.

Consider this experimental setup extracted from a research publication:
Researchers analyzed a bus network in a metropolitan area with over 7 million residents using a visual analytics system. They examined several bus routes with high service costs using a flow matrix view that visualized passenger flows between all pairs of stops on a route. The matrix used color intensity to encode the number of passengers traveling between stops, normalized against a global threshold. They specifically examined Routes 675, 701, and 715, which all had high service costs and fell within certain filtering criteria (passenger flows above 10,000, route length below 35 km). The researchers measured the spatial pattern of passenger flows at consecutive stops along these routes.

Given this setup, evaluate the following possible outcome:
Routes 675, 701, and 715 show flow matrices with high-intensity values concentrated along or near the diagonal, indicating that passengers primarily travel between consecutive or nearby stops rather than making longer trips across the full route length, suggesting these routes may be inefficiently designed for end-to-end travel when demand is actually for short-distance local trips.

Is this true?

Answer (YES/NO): NO